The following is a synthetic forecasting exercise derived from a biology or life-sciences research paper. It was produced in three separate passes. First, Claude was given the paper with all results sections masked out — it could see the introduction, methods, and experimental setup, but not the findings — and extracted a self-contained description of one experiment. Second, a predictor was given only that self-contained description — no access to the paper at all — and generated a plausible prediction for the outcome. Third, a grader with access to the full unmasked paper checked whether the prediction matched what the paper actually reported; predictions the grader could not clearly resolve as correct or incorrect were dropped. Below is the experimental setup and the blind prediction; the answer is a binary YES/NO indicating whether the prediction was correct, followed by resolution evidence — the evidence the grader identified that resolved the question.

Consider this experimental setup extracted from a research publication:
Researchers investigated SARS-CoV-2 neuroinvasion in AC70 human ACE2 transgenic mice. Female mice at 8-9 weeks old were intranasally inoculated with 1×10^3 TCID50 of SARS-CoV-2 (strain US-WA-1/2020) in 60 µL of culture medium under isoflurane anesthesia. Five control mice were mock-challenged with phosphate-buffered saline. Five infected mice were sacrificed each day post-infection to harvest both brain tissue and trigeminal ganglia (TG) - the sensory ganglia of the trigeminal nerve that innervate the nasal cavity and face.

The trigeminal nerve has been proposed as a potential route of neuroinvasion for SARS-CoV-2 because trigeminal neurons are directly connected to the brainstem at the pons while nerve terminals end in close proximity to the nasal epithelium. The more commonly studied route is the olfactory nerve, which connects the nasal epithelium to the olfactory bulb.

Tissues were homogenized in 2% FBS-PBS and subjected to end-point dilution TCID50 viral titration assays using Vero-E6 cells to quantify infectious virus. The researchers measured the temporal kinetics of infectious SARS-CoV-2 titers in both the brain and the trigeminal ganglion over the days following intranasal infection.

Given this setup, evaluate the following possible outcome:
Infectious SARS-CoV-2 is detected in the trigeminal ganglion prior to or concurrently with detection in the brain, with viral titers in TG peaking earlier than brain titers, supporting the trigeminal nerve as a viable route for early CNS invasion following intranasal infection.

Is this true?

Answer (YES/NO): YES